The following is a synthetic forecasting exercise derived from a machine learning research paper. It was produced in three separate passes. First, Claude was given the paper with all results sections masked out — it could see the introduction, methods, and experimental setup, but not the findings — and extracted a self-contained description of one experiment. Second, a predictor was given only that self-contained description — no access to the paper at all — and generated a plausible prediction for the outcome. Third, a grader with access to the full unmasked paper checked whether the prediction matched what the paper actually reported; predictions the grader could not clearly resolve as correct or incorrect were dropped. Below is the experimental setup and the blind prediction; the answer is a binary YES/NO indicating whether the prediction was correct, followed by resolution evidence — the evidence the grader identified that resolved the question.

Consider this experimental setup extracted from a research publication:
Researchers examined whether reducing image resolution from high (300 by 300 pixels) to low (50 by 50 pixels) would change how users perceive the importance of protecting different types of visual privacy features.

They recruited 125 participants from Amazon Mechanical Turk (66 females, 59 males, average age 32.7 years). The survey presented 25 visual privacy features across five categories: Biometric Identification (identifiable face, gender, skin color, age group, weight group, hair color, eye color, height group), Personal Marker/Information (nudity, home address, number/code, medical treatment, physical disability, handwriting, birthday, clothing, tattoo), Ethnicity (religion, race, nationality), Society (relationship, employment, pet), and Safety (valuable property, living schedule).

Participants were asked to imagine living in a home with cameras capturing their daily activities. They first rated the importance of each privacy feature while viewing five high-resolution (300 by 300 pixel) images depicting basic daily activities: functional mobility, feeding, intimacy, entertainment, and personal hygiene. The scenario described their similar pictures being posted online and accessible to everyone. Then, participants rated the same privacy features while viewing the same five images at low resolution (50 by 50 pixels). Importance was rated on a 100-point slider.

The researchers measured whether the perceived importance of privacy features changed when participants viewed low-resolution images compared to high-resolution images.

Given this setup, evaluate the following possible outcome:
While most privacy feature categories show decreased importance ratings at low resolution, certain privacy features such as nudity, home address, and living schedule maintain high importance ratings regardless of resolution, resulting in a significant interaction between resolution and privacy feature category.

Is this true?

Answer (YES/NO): NO